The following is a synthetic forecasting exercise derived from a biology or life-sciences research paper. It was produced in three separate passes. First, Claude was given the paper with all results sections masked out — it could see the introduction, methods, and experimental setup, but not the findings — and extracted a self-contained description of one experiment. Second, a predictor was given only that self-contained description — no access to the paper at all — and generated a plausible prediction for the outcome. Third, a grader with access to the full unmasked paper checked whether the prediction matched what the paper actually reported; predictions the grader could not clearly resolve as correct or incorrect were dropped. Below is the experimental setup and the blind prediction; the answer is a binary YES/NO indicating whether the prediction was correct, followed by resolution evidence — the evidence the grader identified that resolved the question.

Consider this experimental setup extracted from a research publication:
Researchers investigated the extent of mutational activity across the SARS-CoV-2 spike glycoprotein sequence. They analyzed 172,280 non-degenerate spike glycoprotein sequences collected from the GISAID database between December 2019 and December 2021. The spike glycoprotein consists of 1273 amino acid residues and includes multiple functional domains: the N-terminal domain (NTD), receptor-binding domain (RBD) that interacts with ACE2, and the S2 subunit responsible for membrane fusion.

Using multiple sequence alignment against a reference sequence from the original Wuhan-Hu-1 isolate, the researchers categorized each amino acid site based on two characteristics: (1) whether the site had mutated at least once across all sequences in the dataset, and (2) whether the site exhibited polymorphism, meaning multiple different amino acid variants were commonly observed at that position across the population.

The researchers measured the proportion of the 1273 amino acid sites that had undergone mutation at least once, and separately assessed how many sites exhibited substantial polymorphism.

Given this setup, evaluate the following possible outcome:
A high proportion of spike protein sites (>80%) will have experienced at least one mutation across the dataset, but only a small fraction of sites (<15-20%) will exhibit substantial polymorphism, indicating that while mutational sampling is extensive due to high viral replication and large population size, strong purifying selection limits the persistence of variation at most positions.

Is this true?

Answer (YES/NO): YES